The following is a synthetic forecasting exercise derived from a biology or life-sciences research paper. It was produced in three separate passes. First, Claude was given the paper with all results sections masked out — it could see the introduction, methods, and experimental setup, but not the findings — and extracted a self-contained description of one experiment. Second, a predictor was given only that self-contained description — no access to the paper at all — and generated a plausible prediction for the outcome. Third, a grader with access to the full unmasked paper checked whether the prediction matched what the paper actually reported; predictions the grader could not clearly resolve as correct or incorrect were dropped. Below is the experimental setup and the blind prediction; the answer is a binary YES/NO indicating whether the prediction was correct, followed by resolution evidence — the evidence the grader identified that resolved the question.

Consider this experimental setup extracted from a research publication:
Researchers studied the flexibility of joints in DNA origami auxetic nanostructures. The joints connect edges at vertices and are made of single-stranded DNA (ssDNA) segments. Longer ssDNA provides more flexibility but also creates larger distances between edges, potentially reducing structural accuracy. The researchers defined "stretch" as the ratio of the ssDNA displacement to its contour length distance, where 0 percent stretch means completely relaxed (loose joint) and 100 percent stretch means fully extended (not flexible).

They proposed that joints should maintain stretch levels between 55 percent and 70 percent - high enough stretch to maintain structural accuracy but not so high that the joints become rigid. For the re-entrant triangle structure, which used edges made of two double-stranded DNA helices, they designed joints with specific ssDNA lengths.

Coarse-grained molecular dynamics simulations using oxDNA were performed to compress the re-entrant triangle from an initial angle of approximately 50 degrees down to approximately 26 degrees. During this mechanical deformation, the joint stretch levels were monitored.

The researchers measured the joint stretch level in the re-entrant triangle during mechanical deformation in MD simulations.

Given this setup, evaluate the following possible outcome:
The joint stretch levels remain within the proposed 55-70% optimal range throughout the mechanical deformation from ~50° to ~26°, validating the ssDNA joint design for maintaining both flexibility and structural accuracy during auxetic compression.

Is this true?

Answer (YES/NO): NO